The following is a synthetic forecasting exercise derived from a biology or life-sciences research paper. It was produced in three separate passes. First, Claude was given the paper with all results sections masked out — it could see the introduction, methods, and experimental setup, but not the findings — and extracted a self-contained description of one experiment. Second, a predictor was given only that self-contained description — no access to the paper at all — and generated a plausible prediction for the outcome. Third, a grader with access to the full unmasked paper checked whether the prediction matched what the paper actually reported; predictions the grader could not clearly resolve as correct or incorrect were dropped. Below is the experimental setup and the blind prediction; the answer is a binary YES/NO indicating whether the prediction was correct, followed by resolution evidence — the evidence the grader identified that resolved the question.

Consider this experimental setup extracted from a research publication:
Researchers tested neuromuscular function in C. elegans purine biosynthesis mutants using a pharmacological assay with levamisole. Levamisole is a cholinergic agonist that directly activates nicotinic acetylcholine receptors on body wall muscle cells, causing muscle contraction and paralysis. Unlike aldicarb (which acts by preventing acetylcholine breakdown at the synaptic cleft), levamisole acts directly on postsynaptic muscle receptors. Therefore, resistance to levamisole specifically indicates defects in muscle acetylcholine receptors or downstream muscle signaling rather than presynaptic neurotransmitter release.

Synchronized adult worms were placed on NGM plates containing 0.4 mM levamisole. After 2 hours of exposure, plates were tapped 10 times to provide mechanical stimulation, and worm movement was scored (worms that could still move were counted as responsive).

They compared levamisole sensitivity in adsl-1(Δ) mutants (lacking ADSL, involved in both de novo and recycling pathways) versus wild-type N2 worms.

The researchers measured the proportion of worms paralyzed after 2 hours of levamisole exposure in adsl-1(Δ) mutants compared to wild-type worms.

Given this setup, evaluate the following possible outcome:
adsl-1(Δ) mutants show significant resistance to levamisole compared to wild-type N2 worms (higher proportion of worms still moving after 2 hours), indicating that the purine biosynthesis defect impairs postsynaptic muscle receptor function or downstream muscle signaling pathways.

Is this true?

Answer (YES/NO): NO